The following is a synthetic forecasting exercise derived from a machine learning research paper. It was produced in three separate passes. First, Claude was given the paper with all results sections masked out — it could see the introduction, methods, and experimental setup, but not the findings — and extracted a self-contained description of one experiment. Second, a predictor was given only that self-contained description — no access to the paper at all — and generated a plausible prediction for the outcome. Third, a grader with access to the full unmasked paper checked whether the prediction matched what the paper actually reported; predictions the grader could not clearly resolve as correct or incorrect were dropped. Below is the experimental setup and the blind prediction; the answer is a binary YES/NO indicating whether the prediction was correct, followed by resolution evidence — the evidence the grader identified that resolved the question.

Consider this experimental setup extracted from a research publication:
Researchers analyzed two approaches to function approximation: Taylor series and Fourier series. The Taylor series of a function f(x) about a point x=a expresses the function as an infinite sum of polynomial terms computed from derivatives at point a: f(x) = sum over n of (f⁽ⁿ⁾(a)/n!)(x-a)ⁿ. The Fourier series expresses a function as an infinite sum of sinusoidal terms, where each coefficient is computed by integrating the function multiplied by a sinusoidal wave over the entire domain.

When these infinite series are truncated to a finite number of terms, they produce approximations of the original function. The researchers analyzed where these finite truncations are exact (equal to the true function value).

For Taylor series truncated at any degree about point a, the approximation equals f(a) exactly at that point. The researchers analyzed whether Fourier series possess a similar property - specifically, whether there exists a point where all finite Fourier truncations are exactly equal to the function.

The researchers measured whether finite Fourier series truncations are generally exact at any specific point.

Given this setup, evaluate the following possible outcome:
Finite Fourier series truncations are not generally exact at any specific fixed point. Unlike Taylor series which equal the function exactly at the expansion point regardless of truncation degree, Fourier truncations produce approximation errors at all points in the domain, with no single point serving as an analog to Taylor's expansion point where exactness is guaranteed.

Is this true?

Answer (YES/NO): YES